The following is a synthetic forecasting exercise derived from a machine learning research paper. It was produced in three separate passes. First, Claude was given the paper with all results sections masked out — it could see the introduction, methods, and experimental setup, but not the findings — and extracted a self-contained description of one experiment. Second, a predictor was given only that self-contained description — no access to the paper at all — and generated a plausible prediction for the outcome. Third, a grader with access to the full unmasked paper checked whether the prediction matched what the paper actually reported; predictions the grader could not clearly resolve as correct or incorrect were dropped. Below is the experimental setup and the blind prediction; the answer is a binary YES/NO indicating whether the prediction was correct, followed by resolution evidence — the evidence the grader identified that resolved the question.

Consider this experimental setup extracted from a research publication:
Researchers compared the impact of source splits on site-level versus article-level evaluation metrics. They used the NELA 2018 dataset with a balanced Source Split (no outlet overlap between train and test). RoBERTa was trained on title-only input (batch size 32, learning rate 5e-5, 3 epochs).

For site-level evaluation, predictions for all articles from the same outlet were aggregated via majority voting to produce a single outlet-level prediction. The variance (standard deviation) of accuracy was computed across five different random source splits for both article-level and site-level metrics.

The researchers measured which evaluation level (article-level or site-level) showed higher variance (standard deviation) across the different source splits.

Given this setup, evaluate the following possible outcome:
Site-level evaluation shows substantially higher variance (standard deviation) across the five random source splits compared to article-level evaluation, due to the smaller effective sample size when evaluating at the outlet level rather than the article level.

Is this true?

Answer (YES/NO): YES